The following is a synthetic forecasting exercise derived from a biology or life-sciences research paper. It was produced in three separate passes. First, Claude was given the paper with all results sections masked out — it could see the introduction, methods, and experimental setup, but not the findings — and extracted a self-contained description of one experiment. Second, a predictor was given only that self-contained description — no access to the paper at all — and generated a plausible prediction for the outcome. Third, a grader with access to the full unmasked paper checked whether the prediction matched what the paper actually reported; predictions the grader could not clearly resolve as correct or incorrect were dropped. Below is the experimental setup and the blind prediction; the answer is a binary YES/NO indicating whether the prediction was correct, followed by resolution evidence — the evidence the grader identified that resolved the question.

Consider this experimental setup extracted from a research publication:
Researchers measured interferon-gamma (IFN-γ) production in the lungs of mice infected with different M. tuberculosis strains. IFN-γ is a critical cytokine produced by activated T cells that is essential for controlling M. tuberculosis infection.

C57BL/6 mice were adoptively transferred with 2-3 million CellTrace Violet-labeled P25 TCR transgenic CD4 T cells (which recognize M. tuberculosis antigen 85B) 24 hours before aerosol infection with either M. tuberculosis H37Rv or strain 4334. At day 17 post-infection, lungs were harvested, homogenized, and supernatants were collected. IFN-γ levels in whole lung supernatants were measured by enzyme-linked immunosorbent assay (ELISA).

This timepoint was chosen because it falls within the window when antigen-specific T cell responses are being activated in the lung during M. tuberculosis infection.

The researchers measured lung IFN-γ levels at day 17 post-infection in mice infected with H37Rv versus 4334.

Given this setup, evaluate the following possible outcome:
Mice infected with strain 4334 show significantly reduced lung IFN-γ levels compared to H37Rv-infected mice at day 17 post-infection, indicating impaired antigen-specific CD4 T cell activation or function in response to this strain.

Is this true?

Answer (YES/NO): NO